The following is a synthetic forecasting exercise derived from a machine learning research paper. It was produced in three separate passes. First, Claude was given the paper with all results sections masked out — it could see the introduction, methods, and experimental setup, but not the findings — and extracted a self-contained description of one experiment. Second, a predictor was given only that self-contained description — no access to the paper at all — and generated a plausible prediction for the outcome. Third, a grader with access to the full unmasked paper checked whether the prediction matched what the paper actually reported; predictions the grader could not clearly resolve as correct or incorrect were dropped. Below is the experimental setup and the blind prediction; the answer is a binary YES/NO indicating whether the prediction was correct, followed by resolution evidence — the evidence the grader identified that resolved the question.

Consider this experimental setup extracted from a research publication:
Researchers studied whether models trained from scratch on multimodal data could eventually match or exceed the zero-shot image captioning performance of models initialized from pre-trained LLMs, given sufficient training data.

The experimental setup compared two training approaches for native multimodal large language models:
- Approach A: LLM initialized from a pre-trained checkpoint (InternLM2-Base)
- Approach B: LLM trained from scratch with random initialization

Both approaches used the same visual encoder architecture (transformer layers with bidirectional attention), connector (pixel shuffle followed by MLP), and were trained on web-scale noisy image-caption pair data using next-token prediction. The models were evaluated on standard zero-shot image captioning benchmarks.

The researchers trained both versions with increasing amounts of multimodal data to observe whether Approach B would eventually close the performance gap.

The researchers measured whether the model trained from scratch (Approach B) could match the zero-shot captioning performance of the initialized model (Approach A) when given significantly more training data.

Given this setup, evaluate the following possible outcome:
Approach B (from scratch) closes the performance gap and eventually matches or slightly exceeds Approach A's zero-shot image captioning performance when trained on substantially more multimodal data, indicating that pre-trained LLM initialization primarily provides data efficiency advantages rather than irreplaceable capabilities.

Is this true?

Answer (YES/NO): NO